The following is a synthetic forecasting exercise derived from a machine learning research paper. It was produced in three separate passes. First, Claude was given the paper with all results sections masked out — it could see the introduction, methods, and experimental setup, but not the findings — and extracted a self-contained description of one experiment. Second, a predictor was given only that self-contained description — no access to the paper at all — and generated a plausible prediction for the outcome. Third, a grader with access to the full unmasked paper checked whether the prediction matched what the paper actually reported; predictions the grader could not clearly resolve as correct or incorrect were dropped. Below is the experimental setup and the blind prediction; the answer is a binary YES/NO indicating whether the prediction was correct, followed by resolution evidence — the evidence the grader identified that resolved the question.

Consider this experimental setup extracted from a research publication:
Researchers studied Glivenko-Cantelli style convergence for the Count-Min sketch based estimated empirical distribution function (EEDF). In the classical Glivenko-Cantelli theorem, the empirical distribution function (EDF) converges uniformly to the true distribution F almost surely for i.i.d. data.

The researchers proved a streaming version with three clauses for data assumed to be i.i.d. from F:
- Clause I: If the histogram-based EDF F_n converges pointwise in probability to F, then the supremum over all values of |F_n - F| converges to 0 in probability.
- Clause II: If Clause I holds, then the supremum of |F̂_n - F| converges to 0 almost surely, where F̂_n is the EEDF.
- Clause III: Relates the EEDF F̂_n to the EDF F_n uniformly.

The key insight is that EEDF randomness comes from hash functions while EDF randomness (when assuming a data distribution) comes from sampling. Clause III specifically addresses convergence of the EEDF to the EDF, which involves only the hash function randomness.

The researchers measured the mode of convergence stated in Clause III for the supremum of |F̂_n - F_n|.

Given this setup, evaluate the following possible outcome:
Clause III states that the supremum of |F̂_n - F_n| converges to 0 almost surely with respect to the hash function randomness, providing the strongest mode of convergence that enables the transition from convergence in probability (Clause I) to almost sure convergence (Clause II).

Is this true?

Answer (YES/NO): YES